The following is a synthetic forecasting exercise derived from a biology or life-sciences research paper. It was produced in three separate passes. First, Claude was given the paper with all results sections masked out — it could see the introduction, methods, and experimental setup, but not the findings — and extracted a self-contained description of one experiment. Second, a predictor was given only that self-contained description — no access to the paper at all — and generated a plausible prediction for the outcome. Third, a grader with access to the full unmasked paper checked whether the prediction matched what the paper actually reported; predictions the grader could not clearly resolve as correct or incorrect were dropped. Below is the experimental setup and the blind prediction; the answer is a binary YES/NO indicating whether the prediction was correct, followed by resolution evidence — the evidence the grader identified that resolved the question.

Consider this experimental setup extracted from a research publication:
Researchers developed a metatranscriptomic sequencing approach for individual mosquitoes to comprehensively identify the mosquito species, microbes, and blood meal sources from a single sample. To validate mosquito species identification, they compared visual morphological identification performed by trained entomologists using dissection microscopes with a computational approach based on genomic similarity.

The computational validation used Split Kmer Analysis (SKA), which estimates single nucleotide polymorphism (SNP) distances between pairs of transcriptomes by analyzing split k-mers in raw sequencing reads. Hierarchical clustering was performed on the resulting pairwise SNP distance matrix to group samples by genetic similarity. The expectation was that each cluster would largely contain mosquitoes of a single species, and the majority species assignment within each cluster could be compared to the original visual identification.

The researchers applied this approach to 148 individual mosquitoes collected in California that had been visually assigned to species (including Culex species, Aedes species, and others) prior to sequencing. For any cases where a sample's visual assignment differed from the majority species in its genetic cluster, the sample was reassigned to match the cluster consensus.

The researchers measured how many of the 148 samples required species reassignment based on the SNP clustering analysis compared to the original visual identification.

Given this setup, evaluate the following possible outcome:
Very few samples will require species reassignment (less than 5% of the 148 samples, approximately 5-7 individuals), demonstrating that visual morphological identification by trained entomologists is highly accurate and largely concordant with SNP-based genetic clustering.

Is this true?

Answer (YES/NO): YES